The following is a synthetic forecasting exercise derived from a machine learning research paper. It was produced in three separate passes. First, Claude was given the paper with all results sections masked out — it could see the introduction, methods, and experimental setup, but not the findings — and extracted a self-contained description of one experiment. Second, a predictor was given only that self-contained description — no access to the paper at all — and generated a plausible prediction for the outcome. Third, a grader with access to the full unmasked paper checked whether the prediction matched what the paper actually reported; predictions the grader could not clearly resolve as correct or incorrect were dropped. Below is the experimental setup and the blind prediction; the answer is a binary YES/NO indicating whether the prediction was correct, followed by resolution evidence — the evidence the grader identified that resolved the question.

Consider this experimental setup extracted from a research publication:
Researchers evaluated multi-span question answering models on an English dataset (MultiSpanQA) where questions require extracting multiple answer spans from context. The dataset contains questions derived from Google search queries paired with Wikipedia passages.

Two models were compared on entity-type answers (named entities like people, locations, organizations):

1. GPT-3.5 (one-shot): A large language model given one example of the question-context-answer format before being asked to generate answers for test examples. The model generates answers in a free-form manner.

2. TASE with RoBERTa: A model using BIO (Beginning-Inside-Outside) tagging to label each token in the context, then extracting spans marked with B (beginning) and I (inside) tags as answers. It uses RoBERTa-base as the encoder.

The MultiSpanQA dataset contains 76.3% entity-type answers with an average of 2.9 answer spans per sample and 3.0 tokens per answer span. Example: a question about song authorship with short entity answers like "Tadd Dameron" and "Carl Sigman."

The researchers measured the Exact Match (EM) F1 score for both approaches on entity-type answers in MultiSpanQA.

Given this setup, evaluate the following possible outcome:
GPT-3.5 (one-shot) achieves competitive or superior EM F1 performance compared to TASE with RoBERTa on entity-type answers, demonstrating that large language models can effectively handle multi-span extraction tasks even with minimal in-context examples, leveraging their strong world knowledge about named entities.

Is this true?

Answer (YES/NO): YES